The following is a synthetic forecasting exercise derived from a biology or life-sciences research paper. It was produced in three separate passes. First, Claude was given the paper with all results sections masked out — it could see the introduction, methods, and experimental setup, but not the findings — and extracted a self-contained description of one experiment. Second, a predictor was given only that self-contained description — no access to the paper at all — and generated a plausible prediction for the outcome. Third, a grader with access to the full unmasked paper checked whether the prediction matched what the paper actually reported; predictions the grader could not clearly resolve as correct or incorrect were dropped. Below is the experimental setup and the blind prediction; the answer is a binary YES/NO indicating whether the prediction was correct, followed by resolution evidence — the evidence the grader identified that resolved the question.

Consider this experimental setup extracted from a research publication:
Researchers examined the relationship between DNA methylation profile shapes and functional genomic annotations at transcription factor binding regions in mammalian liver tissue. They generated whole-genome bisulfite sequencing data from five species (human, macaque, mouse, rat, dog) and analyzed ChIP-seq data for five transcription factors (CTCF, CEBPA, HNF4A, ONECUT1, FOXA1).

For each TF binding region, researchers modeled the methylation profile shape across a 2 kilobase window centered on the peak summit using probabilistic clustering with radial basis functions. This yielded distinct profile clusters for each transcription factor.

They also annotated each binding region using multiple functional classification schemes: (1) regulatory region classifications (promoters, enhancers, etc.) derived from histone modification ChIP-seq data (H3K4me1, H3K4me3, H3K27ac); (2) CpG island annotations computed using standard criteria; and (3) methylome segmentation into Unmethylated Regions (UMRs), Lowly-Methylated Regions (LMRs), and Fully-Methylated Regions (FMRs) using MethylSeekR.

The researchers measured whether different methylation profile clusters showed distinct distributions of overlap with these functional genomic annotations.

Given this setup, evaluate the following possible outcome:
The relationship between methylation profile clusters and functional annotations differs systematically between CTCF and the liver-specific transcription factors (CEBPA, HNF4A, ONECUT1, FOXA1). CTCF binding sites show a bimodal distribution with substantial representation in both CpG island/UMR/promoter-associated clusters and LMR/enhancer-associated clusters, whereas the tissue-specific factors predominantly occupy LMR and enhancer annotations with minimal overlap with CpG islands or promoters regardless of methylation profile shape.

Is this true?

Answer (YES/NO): NO